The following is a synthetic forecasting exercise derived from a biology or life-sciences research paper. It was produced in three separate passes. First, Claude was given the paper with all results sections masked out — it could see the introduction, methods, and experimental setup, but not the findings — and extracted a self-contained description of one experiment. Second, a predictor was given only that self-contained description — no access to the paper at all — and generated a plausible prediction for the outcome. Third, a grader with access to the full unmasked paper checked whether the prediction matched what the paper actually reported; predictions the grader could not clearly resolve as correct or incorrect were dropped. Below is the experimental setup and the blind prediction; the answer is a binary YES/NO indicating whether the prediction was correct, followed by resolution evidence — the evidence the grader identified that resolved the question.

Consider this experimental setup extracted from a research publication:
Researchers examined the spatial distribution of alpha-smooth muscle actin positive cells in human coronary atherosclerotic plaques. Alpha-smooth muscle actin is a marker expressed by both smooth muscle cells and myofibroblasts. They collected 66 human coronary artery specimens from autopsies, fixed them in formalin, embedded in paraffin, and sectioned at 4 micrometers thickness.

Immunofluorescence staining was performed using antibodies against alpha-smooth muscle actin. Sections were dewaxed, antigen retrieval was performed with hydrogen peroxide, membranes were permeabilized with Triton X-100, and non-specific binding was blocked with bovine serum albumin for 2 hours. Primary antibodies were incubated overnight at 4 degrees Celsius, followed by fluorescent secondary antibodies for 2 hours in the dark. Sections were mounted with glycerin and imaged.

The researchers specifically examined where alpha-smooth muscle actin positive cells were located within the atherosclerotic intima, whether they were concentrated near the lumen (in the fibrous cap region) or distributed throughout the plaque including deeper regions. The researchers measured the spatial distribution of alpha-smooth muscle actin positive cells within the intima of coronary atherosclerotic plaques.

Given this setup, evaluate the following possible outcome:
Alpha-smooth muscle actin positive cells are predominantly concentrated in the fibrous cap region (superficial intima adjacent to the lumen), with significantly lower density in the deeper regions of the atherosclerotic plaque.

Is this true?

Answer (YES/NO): YES